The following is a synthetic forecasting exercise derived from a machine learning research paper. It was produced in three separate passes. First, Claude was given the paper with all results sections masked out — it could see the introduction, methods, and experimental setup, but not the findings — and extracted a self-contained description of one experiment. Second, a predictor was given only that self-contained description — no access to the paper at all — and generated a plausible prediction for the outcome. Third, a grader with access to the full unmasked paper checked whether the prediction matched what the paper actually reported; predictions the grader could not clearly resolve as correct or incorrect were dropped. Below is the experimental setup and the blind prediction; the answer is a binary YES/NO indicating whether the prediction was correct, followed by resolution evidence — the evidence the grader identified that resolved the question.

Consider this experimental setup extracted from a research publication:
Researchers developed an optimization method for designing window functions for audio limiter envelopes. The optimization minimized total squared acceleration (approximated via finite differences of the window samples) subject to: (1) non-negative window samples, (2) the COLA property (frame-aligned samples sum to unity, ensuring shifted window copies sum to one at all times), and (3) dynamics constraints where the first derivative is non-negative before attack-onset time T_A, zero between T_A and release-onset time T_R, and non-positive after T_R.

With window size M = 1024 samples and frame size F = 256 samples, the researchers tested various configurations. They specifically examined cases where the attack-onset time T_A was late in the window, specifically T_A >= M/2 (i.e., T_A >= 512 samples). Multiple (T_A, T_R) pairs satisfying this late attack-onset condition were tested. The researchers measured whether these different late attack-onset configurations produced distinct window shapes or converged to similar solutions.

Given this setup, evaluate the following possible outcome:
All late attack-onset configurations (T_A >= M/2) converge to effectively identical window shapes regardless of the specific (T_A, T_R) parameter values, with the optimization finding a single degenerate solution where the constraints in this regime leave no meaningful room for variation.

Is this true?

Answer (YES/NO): YES